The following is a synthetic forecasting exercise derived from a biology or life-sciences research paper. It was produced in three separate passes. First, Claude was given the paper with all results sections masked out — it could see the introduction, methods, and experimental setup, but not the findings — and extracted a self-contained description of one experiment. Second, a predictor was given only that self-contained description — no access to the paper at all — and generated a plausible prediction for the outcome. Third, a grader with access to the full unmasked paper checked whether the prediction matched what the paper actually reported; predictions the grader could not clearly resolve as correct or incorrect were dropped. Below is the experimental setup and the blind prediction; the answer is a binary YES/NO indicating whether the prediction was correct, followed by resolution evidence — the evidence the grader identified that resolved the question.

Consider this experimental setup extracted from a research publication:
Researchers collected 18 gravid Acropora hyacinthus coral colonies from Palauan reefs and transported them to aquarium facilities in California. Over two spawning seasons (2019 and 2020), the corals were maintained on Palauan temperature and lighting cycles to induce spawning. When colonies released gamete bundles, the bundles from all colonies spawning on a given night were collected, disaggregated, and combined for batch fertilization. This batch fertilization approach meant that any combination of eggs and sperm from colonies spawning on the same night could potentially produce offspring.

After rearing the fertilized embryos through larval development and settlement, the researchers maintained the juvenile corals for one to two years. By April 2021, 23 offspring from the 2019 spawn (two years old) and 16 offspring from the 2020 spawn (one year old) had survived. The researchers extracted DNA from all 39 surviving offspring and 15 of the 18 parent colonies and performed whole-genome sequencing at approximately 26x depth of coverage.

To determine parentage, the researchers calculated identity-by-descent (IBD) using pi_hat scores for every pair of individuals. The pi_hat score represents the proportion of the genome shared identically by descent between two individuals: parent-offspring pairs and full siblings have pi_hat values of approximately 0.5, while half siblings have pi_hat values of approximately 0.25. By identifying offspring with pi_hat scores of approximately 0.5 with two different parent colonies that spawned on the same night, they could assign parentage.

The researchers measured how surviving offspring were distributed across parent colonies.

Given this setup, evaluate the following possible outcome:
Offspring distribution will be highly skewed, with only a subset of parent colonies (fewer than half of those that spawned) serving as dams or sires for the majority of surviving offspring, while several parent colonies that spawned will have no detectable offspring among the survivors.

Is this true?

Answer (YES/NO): YES